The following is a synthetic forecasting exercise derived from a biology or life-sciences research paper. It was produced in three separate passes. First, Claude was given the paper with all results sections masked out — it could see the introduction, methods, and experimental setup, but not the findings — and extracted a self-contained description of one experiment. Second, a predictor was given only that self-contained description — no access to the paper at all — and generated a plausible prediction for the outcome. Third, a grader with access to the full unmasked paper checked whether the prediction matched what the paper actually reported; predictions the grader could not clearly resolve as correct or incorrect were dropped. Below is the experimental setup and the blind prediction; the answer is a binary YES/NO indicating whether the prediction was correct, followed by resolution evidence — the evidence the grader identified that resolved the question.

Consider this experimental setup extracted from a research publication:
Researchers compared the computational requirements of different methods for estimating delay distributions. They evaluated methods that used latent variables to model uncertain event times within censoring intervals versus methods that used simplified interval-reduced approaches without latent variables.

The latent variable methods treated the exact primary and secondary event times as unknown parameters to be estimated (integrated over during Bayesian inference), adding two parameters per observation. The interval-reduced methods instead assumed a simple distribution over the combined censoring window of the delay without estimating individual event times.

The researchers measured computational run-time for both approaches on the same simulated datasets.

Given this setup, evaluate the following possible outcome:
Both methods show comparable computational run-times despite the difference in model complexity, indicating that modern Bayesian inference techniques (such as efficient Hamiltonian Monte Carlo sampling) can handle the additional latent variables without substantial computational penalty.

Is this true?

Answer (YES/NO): NO